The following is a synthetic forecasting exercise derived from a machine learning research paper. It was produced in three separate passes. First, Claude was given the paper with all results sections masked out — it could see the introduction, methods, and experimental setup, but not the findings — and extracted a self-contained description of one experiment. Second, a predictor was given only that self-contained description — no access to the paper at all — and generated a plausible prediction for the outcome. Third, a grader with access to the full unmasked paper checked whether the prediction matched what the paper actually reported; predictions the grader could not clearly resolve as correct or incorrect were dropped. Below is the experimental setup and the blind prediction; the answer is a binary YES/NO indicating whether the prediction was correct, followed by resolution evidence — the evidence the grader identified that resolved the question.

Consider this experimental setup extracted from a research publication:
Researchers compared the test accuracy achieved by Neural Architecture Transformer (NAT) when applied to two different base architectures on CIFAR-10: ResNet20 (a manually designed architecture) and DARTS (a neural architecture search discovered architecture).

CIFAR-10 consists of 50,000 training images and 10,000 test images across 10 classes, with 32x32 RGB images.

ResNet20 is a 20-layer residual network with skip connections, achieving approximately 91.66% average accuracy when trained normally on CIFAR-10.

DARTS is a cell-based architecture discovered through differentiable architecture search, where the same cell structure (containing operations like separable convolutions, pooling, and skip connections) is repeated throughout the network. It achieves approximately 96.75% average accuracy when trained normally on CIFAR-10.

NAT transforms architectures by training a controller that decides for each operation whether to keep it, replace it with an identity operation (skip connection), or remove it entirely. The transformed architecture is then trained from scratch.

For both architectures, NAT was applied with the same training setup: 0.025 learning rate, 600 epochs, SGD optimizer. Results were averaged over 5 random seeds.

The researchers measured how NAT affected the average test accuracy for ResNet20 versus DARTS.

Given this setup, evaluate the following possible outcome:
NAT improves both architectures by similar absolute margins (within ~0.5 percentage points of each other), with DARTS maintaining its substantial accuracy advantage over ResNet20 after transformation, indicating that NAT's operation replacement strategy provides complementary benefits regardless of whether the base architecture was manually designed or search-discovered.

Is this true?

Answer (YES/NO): NO